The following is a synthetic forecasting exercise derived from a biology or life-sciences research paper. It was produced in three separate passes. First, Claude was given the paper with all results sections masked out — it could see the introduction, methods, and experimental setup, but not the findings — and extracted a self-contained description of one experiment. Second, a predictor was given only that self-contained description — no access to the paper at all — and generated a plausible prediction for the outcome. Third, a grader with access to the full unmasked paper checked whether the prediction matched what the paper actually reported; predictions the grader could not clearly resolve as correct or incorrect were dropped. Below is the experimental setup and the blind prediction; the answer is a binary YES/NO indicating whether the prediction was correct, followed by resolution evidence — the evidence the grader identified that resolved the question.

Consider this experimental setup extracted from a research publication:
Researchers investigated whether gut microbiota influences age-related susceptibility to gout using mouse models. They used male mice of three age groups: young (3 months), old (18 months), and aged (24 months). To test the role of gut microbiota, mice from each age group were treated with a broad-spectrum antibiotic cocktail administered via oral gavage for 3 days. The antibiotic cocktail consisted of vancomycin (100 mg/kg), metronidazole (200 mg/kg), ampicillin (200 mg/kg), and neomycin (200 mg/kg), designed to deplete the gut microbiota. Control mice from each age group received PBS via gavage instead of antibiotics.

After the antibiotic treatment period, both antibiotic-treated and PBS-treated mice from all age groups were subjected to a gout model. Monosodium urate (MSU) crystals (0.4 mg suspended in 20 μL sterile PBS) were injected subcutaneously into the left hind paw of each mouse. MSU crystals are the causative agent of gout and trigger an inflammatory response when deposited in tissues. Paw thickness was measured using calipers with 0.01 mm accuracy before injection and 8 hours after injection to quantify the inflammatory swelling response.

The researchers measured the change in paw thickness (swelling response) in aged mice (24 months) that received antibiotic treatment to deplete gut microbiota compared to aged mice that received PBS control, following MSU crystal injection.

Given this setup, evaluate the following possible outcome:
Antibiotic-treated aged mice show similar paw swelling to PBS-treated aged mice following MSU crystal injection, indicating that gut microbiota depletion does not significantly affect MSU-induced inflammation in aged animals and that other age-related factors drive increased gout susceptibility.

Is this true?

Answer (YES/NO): NO